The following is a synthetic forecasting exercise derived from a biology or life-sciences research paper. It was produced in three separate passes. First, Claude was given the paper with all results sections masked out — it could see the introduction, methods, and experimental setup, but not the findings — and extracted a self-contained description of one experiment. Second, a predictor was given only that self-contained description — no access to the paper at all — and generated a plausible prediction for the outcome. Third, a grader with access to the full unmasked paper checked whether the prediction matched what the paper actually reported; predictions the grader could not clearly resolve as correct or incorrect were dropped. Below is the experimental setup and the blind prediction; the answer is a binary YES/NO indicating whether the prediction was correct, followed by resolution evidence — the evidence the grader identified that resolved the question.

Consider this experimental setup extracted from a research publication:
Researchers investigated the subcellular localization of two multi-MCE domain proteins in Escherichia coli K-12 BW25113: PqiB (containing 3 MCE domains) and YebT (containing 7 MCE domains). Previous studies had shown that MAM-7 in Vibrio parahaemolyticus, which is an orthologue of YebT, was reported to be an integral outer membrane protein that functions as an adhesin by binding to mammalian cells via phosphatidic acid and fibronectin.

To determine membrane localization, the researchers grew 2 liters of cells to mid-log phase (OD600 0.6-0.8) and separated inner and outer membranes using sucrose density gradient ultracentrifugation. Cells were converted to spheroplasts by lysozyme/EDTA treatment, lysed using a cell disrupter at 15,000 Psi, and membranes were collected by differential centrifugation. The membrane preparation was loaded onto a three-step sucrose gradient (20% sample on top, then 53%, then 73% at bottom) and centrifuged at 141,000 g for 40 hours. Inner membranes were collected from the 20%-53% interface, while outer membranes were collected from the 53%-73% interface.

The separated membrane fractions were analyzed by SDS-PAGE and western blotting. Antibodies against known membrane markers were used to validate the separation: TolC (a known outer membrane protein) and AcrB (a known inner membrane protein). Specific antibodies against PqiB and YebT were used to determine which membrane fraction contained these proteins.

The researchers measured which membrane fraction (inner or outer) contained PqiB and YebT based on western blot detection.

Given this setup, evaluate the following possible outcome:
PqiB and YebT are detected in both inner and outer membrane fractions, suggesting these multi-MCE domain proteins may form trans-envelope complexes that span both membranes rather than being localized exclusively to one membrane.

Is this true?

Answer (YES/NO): NO